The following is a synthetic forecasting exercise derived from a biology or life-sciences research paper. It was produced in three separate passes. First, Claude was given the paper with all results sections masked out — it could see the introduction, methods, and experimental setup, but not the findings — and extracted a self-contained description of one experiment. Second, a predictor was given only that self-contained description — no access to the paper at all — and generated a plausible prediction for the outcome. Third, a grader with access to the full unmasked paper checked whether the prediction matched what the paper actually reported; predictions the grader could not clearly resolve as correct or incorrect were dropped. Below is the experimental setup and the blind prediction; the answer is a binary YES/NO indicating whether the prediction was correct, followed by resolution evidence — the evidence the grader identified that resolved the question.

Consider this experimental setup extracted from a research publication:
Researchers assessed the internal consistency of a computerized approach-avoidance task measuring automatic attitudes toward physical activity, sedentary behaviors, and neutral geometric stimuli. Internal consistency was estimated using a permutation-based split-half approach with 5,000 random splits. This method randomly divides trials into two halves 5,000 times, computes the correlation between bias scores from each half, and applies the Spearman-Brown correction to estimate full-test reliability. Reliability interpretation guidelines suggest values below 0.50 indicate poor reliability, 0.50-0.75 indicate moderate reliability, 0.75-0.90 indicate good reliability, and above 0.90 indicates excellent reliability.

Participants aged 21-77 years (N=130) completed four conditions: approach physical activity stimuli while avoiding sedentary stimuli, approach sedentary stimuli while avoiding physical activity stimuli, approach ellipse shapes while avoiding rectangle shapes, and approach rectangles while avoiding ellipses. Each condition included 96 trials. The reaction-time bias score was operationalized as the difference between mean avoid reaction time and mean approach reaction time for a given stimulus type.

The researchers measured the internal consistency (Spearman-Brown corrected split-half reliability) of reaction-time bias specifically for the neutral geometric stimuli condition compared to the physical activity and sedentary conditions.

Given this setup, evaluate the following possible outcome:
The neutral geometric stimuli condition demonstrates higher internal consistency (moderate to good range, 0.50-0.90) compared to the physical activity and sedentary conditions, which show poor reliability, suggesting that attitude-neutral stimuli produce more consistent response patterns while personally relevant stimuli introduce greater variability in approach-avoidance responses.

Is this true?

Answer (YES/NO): NO